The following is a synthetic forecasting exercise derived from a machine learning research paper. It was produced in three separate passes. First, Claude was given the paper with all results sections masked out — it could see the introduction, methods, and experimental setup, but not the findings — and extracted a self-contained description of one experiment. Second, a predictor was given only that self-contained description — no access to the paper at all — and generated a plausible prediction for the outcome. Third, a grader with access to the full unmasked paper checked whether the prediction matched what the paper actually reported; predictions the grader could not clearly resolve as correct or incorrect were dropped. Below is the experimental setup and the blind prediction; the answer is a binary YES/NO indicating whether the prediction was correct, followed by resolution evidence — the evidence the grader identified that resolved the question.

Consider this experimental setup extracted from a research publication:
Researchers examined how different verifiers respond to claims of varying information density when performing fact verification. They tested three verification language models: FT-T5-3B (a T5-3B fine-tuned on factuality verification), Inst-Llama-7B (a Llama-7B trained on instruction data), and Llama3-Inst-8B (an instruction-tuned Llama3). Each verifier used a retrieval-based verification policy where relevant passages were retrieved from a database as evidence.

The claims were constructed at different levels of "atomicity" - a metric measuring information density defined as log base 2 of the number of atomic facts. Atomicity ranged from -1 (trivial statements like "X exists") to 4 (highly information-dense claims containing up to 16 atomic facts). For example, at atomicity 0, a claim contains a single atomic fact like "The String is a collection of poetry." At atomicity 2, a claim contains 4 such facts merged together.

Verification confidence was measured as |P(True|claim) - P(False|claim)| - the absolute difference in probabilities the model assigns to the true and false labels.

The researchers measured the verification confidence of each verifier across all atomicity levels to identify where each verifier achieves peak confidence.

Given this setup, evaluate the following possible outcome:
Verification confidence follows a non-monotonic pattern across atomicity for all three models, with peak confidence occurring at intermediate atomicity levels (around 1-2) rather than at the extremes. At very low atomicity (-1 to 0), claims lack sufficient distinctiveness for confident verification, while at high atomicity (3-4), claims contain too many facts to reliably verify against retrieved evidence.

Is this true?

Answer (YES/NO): NO